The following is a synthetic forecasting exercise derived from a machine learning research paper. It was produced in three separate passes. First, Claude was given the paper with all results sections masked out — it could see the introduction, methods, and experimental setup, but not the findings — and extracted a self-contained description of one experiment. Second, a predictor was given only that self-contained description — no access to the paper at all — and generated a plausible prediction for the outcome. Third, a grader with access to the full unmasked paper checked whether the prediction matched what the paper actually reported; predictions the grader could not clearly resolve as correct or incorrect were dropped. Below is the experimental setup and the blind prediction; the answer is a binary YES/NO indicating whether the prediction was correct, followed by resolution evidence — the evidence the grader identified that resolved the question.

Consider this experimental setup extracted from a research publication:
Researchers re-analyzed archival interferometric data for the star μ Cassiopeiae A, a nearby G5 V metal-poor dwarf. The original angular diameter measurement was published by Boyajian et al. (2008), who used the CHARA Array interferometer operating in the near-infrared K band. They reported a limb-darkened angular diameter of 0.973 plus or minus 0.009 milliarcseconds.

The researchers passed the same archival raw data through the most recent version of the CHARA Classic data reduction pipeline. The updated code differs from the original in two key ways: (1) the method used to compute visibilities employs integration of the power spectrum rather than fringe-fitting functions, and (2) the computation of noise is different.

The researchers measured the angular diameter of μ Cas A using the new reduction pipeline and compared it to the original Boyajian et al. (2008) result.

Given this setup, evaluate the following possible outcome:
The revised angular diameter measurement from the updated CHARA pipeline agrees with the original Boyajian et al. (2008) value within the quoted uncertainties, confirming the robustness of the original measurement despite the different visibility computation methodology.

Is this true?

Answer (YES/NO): NO